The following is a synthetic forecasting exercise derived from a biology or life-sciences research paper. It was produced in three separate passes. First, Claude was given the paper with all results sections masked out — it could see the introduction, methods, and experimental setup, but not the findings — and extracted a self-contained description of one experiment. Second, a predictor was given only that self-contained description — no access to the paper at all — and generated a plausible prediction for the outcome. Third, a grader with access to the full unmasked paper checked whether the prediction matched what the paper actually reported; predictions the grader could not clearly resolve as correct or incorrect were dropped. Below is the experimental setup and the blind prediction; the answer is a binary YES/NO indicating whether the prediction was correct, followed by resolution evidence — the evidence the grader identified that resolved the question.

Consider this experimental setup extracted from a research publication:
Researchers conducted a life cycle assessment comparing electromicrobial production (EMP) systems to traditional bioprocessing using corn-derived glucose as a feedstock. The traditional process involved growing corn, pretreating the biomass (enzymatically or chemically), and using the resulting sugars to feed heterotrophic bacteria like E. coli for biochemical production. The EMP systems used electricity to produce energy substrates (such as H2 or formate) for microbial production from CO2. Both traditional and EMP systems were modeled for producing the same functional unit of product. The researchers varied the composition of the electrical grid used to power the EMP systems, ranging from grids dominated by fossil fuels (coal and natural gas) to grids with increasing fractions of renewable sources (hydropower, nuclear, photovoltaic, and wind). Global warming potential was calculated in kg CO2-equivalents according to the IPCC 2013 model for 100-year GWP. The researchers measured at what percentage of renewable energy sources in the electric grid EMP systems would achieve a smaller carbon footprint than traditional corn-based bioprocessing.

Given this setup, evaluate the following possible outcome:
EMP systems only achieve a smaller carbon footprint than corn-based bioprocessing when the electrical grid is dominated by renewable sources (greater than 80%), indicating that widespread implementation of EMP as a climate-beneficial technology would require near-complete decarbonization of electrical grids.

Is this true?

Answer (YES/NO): NO